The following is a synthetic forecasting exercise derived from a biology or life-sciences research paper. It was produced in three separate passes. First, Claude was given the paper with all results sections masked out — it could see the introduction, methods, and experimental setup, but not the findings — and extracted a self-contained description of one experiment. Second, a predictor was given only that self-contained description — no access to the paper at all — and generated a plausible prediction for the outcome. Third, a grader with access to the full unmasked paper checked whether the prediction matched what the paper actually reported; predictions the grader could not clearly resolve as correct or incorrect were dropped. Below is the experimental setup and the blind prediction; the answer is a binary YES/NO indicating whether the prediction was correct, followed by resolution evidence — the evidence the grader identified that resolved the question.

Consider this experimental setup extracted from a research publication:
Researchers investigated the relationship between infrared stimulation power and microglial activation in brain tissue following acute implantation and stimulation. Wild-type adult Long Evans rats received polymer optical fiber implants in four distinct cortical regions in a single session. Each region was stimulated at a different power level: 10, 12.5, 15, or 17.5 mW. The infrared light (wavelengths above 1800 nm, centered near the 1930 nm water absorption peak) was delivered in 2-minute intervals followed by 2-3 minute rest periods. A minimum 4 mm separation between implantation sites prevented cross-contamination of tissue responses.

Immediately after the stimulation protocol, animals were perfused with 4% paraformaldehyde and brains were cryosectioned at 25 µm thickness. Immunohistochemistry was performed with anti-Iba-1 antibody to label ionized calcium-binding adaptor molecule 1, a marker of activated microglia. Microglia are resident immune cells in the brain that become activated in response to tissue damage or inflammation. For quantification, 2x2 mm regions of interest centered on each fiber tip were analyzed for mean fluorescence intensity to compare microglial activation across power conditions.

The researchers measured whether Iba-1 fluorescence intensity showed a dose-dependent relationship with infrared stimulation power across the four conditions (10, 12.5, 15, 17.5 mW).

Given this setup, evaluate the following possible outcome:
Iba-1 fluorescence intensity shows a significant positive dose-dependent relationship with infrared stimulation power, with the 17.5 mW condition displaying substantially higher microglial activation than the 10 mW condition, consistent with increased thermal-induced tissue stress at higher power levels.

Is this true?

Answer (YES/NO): YES